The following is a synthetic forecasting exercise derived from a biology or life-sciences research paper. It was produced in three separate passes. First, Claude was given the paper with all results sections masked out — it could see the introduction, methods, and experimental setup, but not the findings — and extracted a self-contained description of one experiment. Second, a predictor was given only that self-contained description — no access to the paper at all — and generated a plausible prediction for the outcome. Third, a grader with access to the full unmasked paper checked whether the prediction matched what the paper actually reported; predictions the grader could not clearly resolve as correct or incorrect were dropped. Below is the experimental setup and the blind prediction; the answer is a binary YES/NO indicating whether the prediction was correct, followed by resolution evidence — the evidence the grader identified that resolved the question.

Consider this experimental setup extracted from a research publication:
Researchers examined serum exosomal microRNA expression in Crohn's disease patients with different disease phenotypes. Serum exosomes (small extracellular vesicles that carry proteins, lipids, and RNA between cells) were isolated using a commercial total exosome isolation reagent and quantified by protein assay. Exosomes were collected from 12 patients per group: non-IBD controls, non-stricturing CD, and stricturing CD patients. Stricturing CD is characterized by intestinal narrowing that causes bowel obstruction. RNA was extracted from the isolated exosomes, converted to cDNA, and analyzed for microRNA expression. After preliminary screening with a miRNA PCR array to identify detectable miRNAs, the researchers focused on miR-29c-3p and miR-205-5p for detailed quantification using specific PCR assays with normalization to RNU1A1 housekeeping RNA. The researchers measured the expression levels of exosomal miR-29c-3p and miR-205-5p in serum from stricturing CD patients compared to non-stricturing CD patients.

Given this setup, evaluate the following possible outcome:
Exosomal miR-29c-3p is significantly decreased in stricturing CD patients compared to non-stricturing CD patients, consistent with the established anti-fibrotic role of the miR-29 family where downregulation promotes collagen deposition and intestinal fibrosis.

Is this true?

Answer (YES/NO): YES